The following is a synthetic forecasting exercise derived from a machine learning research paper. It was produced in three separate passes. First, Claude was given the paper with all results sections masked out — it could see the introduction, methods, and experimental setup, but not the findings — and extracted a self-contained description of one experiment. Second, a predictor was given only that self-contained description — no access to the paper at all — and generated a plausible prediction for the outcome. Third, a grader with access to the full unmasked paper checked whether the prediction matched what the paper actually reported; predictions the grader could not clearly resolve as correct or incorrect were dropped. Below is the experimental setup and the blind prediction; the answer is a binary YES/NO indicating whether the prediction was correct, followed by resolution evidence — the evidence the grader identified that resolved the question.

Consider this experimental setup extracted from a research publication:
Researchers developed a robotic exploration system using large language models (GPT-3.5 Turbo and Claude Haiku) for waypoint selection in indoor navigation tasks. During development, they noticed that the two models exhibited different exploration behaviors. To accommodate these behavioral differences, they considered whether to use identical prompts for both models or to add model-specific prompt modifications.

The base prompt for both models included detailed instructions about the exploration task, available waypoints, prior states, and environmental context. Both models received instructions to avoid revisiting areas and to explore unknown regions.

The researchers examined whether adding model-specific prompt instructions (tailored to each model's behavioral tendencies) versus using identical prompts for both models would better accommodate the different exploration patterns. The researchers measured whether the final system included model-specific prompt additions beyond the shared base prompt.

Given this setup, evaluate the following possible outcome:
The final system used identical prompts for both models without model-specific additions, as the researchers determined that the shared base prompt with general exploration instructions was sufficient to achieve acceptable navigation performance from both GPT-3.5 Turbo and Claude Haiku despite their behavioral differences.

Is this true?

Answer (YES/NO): NO